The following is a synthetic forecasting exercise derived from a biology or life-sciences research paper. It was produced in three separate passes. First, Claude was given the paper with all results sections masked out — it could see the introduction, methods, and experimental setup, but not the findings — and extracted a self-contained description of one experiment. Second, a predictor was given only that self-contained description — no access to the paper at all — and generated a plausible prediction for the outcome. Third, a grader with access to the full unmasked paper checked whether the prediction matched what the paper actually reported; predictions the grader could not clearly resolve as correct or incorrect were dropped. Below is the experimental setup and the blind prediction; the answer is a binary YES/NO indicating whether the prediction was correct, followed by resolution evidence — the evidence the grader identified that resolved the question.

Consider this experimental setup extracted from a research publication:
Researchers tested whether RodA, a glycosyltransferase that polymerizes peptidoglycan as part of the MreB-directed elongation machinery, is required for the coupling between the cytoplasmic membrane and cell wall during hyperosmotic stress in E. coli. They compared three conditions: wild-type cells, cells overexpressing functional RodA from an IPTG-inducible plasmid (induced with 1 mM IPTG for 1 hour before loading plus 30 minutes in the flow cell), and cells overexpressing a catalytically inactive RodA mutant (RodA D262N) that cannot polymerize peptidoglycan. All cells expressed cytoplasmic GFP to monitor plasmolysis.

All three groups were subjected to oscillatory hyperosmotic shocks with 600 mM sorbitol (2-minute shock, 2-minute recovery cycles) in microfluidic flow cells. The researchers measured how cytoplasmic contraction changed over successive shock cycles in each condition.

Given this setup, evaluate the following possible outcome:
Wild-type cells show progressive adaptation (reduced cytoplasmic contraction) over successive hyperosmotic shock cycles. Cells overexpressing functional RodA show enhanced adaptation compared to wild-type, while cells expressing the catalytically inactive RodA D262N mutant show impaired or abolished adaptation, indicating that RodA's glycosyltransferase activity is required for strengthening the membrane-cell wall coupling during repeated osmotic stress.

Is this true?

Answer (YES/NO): NO